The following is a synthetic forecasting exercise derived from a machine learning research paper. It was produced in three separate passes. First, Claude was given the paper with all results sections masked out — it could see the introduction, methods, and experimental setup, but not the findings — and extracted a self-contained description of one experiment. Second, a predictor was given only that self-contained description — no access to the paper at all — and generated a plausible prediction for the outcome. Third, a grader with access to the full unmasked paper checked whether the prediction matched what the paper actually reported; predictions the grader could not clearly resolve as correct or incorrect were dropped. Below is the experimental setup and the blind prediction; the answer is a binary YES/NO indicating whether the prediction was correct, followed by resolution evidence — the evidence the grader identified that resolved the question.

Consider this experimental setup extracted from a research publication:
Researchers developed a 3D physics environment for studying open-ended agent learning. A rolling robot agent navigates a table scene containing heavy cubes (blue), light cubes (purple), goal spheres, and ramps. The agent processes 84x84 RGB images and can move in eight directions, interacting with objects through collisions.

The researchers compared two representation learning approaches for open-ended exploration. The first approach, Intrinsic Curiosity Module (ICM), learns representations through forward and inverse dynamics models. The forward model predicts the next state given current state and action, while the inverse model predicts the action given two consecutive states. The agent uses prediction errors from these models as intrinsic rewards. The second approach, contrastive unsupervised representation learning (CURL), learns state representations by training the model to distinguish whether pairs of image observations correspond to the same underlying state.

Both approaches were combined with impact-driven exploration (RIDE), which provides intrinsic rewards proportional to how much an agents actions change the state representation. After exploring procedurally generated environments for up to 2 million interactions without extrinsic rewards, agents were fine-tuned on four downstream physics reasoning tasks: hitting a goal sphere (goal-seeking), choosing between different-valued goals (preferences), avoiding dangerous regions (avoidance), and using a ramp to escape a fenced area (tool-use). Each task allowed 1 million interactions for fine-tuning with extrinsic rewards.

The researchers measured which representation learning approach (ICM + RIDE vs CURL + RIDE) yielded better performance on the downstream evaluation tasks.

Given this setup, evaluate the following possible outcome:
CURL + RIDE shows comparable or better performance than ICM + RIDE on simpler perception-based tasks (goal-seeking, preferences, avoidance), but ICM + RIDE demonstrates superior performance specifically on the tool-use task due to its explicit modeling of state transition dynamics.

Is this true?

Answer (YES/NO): NO